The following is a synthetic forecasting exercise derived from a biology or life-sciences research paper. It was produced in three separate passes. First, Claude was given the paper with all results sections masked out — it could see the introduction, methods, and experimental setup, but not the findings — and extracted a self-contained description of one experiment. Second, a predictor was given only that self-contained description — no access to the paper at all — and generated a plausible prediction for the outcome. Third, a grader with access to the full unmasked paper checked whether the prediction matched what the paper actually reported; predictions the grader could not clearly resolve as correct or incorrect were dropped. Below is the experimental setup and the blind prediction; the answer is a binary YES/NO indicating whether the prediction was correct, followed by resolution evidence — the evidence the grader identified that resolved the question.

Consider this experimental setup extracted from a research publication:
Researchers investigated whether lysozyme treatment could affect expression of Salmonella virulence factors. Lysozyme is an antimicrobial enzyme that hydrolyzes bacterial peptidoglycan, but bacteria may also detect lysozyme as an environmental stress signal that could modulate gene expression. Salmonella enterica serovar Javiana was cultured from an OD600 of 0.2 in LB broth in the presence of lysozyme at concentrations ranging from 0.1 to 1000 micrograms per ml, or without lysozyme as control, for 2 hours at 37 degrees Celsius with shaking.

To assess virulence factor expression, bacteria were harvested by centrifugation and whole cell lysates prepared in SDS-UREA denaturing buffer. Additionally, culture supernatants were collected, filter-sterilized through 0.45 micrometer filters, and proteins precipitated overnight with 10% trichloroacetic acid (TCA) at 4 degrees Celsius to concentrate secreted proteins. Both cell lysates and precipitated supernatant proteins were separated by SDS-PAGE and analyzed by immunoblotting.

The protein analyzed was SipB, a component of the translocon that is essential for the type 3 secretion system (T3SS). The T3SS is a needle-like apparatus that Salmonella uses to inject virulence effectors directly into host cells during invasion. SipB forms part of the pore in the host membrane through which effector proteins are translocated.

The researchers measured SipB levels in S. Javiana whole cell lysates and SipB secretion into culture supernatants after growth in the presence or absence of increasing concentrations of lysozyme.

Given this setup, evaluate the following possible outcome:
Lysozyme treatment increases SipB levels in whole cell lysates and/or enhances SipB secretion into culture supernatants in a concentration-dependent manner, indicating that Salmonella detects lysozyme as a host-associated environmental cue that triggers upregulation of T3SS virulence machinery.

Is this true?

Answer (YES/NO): NO